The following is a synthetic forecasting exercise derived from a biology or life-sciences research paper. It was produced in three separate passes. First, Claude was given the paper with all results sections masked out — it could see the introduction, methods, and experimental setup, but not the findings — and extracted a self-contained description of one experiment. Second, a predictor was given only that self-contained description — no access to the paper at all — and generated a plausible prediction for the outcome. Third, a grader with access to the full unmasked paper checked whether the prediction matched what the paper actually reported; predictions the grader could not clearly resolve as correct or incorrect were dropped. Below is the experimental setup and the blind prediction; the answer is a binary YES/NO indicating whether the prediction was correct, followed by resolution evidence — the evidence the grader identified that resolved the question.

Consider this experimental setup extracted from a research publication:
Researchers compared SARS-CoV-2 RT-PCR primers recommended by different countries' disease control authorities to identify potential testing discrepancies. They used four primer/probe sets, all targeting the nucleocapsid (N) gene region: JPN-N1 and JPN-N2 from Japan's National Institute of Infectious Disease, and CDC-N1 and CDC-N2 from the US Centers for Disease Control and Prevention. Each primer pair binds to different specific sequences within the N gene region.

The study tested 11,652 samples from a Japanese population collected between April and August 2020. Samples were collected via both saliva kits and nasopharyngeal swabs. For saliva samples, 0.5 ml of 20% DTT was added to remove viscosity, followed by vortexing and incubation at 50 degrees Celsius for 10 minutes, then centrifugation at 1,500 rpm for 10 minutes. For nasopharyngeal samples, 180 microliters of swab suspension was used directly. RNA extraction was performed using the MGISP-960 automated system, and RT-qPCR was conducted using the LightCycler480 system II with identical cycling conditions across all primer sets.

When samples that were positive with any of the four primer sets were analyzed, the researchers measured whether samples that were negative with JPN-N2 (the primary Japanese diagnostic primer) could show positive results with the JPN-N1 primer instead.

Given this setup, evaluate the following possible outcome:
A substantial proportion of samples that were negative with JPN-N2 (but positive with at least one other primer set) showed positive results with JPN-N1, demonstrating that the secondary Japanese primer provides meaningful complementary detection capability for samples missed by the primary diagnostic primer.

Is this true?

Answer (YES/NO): NO